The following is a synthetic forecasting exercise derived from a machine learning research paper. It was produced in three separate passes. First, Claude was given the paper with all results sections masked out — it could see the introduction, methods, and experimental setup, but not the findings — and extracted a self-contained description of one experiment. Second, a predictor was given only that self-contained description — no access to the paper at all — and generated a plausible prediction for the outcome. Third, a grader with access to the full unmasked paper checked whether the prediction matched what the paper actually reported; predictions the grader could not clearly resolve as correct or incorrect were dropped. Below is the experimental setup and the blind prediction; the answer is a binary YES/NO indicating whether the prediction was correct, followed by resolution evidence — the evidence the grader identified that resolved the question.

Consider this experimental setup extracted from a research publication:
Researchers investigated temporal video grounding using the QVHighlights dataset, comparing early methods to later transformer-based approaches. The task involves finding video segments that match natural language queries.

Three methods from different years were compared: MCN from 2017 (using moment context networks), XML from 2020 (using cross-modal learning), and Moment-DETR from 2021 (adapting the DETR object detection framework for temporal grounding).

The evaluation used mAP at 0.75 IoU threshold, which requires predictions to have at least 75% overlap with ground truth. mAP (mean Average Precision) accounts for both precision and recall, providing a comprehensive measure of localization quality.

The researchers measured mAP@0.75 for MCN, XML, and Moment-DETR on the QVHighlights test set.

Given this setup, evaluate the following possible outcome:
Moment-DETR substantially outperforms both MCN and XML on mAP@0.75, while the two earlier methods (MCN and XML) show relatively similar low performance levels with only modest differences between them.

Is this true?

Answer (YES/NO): NO